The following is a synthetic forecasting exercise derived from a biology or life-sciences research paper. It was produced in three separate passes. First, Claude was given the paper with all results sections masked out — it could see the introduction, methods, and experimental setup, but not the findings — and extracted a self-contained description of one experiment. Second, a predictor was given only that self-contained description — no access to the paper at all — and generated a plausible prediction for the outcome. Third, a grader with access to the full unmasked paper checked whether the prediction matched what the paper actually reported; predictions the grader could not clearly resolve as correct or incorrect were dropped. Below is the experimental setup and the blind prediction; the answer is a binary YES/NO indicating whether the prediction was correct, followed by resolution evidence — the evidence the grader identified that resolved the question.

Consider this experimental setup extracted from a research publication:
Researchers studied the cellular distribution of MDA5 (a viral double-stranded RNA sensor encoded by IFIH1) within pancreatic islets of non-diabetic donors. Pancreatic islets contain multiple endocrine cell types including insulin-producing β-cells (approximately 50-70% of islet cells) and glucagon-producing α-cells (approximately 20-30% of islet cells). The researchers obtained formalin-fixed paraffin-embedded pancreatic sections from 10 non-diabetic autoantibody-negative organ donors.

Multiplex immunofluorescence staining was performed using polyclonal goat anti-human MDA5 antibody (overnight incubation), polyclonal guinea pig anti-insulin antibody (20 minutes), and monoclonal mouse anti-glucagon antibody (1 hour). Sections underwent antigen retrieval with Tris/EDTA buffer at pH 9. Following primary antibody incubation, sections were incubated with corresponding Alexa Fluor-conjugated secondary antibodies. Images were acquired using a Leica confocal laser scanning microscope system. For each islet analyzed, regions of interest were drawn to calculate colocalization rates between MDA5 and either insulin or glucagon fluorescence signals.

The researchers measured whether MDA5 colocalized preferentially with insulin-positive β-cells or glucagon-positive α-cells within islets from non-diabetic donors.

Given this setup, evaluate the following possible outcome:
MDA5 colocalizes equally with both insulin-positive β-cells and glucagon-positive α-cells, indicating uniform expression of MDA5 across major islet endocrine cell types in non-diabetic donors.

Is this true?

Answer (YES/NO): NO